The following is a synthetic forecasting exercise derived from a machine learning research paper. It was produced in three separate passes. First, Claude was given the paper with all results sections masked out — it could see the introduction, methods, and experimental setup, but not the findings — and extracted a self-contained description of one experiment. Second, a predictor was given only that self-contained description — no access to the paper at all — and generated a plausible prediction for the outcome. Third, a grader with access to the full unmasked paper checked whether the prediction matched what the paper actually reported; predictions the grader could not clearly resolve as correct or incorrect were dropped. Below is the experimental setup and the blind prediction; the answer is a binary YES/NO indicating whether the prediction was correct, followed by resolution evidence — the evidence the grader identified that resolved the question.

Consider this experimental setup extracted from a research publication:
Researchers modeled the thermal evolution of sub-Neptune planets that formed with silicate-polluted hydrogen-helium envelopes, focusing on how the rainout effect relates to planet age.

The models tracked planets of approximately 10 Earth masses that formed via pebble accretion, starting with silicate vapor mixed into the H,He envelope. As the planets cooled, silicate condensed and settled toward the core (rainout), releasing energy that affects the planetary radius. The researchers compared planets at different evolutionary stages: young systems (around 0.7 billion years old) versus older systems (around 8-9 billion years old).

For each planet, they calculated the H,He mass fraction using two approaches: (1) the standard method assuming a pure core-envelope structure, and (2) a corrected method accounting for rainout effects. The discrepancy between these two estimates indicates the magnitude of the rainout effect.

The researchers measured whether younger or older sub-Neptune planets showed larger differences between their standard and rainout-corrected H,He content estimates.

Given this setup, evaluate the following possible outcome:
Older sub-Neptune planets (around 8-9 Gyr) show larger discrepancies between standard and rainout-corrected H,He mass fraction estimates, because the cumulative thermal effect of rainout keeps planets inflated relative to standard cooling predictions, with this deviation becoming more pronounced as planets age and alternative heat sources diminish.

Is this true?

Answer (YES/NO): NO